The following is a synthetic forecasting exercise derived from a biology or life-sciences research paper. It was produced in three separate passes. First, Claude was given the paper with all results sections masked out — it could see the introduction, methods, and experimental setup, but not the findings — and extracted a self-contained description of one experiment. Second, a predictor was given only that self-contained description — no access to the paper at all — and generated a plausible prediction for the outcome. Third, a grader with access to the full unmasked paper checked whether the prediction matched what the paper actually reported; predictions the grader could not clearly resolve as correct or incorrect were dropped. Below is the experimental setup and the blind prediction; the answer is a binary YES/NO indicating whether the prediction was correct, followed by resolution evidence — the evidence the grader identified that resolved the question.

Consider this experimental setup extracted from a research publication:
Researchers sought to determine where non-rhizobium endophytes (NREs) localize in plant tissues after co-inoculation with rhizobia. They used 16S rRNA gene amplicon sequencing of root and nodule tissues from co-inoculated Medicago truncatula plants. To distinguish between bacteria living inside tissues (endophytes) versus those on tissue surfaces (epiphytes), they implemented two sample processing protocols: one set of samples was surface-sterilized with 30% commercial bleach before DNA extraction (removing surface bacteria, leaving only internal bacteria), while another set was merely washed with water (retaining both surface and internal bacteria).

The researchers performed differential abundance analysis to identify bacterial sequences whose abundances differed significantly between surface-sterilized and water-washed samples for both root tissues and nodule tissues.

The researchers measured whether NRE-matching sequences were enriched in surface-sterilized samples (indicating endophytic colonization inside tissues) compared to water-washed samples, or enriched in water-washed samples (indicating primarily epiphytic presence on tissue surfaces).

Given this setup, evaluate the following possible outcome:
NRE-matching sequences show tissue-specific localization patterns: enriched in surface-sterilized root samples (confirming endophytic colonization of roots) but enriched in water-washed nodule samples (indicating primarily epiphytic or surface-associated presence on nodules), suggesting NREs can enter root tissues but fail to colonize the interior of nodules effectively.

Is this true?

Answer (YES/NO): NO